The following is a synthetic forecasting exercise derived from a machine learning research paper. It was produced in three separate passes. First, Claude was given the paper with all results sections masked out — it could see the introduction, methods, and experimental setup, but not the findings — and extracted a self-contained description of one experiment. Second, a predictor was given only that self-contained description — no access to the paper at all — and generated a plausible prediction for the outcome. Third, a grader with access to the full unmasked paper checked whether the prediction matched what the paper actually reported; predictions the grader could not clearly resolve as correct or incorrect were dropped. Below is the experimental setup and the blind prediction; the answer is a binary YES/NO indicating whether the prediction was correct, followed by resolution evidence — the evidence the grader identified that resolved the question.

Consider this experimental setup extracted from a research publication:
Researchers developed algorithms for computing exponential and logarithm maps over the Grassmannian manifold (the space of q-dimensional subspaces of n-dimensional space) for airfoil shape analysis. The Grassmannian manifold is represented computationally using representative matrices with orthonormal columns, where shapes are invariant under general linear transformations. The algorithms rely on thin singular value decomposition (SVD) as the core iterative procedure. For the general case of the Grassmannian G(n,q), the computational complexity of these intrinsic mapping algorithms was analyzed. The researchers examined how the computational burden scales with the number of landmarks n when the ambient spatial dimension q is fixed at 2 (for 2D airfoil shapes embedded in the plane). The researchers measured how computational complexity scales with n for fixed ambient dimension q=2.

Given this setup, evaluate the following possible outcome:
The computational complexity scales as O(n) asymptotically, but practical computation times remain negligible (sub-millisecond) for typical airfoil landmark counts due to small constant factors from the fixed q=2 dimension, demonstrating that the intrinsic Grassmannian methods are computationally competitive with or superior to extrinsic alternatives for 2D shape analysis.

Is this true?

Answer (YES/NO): NO